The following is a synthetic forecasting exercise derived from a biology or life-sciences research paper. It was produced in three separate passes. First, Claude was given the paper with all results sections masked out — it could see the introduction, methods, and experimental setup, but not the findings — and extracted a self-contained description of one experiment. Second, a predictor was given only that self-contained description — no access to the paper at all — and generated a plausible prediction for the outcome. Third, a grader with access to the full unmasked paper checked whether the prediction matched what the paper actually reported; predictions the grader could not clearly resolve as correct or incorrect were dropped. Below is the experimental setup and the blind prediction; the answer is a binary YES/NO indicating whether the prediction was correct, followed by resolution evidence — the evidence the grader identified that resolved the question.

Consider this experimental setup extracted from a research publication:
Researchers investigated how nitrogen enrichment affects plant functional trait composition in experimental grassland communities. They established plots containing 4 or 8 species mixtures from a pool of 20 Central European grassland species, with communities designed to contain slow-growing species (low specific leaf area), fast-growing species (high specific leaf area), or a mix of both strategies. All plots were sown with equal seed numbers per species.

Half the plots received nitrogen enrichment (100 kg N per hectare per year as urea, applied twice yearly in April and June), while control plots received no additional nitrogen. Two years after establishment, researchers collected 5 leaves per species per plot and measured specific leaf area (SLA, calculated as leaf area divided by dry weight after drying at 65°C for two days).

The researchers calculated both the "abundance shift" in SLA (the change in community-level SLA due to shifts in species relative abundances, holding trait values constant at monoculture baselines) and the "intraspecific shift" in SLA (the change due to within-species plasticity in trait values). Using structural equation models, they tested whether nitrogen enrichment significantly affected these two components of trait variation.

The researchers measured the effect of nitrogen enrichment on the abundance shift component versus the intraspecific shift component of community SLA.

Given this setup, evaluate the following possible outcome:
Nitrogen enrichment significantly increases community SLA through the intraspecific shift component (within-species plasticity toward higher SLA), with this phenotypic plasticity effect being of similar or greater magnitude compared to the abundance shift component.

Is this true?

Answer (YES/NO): NO